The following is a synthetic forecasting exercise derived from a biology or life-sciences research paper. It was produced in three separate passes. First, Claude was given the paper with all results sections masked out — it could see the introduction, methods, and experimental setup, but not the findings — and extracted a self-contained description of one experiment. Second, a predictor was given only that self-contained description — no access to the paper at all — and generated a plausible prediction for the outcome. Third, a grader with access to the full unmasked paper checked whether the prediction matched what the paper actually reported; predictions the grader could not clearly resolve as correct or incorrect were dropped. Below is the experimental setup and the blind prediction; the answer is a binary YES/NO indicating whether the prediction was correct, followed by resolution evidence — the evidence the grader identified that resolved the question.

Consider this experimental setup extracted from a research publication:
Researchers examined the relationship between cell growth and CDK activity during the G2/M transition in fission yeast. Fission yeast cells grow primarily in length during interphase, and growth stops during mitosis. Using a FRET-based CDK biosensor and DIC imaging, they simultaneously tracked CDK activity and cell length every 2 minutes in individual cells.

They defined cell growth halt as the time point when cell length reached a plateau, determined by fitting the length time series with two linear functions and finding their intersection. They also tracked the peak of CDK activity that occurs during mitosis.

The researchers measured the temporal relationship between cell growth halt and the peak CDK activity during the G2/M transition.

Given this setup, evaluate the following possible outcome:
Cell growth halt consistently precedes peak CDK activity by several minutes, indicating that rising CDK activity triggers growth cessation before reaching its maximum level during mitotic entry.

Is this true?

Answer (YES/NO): NO